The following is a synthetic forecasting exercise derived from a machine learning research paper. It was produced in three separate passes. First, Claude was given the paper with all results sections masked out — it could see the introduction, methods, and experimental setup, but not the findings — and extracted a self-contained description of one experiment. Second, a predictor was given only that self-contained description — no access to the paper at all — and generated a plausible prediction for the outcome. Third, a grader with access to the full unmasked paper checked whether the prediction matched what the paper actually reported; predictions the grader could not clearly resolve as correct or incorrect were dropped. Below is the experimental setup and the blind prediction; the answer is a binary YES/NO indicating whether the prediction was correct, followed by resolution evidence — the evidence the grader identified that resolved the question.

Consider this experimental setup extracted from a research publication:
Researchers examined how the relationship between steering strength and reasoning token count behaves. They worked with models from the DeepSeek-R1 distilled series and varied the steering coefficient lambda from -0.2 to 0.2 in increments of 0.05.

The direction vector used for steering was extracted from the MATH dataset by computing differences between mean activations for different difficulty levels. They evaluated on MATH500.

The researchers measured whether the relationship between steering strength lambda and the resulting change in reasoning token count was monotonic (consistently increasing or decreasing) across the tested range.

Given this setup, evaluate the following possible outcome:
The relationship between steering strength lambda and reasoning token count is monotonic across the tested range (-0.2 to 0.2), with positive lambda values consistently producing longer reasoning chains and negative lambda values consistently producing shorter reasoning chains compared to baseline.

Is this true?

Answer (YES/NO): YES